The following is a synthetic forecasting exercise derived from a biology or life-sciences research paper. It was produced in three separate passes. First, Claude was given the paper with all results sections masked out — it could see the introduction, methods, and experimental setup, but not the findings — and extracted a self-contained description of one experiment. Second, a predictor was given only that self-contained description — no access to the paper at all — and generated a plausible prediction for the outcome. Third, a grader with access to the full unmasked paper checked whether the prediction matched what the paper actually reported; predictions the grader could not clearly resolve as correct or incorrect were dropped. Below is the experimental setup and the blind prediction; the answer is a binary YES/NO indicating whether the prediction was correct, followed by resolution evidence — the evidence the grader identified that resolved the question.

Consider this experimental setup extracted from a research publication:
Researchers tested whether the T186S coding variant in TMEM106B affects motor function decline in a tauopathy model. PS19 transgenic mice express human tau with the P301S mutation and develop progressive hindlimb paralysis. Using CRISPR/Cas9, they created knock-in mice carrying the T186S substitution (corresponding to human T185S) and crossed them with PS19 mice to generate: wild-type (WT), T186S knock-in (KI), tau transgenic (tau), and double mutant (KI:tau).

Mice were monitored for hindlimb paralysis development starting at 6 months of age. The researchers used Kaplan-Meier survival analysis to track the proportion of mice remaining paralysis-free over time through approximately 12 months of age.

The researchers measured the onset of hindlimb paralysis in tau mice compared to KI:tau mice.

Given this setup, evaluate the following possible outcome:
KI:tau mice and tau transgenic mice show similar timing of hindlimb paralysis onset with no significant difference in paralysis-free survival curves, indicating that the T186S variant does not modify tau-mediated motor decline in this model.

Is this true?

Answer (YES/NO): NO